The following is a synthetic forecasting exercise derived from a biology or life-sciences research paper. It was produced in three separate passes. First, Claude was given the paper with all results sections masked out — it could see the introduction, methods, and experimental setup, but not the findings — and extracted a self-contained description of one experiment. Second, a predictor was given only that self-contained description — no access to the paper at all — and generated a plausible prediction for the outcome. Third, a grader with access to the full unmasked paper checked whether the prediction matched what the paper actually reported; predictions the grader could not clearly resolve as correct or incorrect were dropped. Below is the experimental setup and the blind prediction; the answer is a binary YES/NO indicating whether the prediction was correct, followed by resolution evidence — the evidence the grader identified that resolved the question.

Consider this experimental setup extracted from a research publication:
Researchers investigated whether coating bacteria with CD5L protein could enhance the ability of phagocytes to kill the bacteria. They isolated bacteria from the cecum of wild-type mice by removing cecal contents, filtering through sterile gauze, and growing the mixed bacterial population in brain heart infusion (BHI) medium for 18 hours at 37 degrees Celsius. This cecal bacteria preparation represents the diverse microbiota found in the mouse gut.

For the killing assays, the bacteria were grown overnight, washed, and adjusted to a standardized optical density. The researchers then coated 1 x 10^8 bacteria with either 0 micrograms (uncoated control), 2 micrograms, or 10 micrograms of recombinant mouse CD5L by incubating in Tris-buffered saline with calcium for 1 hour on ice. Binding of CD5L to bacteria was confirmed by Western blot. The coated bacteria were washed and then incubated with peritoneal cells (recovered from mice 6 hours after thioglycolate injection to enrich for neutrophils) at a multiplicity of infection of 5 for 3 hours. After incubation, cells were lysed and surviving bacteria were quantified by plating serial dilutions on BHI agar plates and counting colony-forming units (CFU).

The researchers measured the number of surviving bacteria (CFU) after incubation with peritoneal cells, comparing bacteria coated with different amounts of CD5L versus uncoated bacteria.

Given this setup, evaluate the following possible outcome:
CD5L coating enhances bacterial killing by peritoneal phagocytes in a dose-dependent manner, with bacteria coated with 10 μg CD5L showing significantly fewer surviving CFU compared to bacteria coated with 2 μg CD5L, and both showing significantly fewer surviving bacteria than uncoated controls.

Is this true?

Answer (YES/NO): NO